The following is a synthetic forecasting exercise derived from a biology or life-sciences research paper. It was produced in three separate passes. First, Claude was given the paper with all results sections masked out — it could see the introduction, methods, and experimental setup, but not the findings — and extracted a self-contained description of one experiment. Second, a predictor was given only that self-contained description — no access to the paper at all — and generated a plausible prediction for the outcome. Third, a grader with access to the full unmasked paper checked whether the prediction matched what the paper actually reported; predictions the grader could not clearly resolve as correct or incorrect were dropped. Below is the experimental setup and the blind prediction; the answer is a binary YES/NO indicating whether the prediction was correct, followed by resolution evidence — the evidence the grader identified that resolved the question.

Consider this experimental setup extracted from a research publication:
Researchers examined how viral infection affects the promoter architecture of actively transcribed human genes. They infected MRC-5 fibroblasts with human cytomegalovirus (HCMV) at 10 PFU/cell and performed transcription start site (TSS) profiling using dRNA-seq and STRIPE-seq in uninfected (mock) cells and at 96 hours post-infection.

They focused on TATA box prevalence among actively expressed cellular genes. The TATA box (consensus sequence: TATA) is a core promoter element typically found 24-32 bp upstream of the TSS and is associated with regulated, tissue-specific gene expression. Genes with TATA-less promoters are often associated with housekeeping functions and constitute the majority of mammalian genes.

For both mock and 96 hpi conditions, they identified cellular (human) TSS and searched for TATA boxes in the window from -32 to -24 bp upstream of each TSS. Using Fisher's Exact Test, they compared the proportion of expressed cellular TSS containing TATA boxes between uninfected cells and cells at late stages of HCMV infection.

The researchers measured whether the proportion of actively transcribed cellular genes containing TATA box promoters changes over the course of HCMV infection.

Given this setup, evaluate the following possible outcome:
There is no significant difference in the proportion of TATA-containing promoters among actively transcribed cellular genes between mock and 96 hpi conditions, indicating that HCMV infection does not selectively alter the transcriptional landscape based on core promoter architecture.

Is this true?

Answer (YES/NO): NO